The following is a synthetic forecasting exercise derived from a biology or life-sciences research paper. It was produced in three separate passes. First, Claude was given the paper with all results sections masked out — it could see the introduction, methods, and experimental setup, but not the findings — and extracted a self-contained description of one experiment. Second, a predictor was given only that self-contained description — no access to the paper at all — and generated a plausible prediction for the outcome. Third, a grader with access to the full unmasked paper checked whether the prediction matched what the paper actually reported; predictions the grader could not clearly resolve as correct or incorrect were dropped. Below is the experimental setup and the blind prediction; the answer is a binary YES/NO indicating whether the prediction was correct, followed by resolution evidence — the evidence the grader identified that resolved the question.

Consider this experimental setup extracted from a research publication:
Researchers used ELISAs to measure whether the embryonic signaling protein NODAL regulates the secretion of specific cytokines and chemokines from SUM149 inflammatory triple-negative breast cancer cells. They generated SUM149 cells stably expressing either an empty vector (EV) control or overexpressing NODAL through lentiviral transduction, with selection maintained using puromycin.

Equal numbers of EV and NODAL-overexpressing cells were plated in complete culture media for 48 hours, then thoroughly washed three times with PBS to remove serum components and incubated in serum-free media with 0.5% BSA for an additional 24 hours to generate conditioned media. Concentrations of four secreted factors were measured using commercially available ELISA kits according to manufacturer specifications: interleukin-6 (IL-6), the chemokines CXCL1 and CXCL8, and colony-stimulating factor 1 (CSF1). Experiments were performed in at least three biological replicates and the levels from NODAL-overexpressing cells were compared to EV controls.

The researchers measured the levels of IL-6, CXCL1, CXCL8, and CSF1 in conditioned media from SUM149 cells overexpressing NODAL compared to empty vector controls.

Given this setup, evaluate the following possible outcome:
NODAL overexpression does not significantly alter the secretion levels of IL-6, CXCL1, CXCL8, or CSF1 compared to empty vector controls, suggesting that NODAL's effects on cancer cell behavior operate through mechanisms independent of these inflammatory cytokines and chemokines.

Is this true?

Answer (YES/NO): NO